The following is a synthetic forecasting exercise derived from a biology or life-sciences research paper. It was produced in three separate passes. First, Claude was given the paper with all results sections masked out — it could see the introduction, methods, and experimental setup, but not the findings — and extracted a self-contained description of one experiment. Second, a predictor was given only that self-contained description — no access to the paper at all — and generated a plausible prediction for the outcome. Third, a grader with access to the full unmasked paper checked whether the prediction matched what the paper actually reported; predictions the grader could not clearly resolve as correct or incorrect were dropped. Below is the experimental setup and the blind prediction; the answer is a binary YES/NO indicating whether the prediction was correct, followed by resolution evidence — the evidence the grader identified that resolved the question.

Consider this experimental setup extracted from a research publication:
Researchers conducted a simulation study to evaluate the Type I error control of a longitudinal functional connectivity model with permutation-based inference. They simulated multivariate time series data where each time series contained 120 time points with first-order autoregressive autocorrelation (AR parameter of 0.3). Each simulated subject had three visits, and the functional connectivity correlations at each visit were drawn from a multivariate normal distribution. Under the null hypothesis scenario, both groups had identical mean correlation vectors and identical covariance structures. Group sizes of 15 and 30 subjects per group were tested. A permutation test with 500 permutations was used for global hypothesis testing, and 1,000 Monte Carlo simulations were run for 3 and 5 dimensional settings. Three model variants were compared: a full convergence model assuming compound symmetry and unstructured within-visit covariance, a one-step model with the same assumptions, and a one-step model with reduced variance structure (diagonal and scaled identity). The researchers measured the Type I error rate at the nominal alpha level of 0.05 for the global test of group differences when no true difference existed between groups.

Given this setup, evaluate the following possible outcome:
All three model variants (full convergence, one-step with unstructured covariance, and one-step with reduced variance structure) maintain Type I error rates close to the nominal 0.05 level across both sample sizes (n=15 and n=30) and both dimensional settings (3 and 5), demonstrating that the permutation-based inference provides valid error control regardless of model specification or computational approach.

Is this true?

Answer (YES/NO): YES